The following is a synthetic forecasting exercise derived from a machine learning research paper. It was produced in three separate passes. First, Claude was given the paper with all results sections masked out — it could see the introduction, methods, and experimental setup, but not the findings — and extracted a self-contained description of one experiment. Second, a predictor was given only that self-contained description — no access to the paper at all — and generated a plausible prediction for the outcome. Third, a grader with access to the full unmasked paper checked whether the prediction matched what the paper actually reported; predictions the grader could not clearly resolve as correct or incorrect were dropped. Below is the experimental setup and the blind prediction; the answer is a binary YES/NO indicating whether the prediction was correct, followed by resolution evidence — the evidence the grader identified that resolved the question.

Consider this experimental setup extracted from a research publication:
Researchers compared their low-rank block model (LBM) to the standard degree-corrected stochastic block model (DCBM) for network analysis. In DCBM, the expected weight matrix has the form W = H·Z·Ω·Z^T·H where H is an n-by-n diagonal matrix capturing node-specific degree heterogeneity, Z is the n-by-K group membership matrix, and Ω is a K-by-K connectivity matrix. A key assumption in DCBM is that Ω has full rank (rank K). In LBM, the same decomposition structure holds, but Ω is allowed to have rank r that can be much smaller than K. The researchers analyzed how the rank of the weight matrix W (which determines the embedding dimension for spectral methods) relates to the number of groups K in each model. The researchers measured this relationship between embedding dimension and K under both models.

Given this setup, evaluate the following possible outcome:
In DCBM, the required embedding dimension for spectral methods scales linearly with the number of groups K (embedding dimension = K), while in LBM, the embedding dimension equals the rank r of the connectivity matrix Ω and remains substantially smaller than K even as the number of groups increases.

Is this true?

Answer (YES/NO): YES